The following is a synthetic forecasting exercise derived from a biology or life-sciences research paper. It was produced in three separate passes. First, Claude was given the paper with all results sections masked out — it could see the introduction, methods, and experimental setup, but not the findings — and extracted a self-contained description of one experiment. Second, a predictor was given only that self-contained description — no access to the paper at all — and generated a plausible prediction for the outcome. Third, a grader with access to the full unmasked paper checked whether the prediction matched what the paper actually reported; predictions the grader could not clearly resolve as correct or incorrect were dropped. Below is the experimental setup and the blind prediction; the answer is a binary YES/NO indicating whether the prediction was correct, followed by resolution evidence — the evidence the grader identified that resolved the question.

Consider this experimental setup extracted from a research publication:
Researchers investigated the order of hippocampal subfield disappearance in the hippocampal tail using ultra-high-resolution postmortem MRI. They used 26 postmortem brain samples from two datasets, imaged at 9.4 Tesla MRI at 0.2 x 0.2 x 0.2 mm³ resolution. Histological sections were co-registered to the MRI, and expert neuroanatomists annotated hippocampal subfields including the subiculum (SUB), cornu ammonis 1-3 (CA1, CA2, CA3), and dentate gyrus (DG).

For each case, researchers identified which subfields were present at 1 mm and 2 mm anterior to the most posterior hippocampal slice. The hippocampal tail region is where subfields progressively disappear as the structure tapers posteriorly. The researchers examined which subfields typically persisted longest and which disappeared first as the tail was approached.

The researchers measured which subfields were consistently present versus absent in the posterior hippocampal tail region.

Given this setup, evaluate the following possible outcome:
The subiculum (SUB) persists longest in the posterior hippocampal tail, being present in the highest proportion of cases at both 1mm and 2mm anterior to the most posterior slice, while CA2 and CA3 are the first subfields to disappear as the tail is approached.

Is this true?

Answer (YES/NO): NO